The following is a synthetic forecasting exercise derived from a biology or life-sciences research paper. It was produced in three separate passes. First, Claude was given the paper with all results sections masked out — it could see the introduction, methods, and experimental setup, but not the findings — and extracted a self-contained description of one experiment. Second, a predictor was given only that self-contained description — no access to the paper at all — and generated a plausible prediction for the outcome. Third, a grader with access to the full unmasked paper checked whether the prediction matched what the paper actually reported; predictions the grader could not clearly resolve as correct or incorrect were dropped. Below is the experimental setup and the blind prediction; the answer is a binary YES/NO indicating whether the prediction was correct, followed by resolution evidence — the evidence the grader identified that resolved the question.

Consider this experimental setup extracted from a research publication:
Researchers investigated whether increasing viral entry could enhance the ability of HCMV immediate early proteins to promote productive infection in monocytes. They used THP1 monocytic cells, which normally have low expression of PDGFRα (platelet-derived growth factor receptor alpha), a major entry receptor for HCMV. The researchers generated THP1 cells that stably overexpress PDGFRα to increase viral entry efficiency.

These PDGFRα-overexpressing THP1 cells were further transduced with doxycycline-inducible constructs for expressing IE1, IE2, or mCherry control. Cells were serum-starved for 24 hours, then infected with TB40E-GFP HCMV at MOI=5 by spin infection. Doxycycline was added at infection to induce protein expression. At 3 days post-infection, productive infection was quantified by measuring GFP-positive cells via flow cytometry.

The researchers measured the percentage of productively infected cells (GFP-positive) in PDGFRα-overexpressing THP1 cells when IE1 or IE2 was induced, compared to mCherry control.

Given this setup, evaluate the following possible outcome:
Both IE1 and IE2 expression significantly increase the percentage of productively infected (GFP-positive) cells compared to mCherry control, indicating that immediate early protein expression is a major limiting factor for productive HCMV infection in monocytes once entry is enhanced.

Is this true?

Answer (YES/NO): YES